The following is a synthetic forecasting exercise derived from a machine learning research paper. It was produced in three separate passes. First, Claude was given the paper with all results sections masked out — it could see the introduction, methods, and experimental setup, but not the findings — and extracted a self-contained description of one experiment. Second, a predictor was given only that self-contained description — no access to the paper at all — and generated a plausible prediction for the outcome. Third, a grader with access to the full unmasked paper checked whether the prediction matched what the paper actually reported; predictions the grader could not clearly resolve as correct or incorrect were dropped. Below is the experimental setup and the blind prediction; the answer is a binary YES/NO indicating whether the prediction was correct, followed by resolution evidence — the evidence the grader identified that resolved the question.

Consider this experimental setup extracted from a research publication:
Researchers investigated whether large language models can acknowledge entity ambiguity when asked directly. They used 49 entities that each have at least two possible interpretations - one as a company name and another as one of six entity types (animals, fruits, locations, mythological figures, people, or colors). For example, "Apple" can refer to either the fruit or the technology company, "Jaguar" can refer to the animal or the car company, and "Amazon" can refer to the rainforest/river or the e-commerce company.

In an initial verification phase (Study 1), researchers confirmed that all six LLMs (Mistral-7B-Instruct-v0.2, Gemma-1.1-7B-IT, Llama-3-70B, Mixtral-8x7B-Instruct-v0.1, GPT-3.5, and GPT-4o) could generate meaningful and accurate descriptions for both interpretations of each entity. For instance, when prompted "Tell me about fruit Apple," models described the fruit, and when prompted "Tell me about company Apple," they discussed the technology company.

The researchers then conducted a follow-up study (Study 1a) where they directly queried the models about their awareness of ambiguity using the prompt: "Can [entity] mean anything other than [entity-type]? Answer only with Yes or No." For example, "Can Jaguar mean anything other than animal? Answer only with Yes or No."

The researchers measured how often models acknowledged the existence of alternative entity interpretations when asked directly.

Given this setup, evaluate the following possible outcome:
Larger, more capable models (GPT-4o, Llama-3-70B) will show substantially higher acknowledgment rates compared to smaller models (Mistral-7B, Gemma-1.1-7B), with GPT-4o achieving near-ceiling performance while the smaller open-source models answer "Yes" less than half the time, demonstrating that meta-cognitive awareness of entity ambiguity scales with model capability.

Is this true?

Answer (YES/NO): NO